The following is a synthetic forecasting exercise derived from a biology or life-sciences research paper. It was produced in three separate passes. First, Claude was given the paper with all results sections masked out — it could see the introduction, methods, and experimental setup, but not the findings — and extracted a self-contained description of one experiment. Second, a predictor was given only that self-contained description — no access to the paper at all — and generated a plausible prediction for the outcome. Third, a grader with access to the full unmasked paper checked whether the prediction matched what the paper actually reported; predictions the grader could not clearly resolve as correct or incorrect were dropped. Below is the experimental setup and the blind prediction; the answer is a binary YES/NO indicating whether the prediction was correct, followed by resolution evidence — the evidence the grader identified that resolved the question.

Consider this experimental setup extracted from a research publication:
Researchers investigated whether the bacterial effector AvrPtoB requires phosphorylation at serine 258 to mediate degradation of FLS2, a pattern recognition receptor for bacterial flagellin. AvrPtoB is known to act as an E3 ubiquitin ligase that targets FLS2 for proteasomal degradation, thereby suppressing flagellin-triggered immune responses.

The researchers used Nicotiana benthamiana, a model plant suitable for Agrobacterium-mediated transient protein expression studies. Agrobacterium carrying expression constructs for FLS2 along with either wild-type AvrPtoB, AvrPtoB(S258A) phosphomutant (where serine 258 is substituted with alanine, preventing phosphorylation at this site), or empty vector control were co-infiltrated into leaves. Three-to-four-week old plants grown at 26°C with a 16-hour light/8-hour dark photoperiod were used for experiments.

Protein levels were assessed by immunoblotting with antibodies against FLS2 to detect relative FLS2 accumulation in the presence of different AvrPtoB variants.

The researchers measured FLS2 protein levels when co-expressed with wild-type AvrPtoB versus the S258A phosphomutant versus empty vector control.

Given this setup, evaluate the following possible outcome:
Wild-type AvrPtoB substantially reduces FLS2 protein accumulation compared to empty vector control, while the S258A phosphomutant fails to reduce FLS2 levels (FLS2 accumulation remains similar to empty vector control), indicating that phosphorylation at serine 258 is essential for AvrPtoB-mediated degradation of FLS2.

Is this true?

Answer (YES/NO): NO